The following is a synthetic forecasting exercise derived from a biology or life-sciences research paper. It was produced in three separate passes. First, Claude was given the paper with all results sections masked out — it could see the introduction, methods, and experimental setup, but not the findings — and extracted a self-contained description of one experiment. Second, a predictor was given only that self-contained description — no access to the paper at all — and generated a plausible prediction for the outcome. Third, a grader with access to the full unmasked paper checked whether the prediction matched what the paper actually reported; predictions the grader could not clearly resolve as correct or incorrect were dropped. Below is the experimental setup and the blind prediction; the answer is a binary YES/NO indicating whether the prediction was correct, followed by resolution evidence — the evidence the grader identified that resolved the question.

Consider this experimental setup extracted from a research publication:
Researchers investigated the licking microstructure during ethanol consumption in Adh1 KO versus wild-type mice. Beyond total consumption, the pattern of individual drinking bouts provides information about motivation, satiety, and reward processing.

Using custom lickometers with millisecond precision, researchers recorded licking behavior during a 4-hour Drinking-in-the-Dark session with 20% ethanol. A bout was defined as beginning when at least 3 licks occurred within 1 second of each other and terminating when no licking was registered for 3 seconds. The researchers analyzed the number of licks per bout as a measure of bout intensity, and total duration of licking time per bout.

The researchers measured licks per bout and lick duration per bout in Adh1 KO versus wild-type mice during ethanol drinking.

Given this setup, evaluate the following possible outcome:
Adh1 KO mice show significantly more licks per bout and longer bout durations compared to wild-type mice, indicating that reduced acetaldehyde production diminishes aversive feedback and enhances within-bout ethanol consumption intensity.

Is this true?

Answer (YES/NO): NO